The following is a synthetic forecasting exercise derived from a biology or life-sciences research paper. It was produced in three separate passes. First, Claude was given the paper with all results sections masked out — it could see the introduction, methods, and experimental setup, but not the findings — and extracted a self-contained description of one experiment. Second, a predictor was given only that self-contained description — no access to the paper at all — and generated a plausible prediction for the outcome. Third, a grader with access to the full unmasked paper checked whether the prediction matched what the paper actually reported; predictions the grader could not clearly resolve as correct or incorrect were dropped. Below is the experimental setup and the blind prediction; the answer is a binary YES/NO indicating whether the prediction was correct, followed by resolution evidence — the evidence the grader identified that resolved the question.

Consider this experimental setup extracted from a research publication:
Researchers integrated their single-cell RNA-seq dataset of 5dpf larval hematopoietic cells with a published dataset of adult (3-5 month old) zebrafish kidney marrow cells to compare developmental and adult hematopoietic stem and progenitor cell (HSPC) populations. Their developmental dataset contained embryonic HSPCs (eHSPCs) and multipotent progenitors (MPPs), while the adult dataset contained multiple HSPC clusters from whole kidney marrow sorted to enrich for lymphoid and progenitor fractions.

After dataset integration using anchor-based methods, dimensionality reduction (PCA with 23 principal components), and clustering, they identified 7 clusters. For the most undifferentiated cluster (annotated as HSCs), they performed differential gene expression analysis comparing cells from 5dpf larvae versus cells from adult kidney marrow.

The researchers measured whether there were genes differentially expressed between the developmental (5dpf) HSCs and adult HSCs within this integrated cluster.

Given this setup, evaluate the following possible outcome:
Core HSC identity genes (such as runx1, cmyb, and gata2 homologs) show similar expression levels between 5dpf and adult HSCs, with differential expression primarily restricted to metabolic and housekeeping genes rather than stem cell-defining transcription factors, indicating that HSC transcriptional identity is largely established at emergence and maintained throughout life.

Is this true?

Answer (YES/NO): NO